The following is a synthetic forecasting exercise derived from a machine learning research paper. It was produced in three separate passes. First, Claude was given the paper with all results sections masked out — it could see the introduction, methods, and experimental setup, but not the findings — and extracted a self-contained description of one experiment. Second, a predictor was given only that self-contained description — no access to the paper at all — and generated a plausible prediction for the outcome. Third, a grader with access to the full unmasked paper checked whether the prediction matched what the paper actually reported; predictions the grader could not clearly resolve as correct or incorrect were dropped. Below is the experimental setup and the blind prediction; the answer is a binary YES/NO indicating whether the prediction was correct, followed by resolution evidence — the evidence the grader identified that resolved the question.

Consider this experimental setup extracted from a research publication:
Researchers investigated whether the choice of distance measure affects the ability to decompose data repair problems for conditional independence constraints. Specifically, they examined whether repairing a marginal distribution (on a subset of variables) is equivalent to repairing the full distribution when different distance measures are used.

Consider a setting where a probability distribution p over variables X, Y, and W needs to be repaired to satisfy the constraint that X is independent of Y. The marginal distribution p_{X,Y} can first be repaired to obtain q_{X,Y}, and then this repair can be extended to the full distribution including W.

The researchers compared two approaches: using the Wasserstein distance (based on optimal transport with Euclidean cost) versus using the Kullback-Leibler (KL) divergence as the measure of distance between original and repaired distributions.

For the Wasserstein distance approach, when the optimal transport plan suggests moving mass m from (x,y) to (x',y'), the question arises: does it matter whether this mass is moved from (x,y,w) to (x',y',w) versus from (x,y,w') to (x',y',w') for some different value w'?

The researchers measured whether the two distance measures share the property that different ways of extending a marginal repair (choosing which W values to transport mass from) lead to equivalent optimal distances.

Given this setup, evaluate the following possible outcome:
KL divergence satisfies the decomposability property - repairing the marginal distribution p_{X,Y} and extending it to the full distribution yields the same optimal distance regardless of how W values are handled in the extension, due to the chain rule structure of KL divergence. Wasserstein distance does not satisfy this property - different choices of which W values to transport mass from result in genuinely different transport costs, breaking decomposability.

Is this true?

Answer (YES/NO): NO